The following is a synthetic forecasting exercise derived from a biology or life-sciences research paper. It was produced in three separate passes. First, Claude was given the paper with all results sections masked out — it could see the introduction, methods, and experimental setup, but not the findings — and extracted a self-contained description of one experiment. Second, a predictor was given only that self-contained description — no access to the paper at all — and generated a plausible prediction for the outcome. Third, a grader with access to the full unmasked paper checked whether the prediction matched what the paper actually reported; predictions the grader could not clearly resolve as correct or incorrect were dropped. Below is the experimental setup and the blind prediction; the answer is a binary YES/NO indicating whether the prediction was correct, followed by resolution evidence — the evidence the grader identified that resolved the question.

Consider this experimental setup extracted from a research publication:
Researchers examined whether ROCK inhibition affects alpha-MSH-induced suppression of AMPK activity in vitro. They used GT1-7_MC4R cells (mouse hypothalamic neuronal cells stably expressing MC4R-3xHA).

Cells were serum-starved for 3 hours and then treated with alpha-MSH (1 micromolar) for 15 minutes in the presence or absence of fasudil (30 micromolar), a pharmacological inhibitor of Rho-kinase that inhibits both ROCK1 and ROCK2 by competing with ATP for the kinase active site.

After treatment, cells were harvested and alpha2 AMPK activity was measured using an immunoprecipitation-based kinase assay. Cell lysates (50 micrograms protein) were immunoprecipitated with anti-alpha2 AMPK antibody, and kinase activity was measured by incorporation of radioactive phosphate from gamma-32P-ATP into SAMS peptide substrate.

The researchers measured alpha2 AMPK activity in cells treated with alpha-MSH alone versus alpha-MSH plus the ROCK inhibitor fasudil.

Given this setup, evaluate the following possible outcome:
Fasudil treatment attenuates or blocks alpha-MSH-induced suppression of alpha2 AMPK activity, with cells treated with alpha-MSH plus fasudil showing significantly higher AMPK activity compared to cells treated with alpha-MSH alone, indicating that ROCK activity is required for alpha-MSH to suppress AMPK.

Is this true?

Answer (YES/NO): YES